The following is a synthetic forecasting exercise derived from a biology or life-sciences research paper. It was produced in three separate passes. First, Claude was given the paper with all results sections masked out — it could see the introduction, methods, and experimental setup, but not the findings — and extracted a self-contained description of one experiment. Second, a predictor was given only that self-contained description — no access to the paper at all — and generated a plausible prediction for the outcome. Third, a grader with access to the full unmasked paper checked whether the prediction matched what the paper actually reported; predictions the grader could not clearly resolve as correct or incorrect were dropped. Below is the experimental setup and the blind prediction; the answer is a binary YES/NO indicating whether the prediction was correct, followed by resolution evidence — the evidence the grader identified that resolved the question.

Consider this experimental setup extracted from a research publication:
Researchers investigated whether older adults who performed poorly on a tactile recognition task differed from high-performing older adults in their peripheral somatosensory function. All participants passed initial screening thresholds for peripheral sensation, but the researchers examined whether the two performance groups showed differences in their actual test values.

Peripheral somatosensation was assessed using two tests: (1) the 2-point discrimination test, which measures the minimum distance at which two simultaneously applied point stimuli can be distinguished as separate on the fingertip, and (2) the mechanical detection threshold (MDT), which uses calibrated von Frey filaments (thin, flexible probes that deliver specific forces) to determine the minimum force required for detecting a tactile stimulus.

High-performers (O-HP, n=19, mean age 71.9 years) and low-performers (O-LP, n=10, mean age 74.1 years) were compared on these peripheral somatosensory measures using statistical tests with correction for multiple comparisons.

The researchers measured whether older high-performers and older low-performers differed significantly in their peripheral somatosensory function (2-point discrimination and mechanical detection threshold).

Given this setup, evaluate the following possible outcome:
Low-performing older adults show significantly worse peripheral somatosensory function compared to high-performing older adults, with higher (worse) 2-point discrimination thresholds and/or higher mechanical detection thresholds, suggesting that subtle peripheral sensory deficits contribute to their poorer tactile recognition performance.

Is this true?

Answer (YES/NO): NO